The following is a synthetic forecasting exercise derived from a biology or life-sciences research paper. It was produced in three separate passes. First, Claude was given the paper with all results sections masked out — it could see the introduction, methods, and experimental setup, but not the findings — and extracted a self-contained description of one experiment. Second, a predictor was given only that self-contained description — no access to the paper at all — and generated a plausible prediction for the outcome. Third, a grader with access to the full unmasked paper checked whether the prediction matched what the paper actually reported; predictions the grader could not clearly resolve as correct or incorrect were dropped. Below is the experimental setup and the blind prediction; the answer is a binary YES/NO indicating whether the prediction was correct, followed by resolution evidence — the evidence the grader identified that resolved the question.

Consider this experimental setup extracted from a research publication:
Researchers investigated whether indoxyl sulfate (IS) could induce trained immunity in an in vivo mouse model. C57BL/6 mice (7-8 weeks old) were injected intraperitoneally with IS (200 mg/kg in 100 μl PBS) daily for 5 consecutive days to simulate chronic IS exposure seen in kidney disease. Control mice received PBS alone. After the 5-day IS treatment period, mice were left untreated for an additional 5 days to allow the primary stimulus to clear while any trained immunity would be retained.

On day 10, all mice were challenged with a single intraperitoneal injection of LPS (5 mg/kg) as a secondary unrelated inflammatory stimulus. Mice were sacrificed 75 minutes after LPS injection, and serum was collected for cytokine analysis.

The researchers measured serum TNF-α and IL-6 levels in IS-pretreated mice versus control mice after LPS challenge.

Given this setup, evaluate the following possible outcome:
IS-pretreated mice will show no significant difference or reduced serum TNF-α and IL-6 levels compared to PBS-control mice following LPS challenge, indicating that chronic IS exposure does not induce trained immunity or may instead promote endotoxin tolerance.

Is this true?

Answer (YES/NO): NO